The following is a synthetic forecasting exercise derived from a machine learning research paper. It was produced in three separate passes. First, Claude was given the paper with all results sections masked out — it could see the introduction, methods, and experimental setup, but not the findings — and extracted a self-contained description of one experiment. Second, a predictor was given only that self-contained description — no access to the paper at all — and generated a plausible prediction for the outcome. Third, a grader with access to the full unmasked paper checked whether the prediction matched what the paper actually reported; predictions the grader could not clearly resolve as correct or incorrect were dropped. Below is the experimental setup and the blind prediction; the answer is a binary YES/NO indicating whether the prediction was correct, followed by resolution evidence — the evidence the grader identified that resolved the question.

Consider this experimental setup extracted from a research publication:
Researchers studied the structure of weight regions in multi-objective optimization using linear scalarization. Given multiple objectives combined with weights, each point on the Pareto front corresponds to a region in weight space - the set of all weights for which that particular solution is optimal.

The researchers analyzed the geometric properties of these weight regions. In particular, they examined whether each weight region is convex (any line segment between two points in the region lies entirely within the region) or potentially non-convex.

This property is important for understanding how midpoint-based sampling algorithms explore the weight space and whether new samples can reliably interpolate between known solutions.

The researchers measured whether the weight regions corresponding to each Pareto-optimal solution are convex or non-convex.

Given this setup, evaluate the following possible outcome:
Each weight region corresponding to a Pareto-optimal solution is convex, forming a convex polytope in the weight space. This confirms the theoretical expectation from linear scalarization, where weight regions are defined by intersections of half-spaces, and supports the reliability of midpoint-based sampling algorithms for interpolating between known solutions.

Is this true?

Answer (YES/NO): YES